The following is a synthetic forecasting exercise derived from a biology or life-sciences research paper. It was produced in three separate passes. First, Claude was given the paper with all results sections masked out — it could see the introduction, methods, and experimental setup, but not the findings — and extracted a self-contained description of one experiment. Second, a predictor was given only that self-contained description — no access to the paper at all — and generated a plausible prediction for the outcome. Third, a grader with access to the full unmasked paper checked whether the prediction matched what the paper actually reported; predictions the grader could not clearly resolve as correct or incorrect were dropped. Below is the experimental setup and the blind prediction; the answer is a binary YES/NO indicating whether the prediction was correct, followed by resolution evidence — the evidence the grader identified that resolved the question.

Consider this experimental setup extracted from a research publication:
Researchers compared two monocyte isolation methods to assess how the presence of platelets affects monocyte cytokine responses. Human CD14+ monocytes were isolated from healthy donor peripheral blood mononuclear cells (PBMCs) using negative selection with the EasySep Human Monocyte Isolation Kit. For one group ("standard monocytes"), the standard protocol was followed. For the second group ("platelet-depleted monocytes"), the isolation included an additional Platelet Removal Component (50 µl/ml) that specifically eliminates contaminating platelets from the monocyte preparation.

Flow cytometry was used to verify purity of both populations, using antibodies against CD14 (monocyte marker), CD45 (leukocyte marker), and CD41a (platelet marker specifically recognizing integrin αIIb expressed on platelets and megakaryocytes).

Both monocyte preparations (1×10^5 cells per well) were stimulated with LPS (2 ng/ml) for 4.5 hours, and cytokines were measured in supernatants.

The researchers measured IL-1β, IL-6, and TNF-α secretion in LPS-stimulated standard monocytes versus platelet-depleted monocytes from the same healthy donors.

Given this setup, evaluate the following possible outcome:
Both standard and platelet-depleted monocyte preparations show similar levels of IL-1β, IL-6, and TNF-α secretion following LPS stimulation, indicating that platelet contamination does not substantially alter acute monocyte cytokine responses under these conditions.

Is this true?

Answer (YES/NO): NO